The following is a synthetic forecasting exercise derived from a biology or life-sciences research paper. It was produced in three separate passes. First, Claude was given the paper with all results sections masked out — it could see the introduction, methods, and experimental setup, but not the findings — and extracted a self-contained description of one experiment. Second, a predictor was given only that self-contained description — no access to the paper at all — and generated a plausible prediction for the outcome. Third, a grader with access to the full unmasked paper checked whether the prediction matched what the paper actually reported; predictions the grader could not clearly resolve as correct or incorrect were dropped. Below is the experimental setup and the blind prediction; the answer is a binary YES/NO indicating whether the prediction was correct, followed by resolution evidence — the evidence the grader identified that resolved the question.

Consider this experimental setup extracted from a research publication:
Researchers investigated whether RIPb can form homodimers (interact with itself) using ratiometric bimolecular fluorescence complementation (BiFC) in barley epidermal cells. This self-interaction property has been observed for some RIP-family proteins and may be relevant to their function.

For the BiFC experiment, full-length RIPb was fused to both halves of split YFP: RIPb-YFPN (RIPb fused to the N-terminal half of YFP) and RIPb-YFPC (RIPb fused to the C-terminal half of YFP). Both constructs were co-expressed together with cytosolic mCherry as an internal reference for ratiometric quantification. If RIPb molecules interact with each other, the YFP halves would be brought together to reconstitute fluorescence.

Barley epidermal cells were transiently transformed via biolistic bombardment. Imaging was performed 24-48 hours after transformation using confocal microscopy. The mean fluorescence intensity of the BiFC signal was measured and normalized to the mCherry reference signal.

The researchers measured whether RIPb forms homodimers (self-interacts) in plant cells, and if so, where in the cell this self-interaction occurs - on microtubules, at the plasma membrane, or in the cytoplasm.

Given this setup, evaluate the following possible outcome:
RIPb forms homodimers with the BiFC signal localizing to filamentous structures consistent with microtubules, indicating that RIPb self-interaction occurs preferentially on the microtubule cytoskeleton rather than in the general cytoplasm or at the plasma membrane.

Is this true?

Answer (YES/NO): YES